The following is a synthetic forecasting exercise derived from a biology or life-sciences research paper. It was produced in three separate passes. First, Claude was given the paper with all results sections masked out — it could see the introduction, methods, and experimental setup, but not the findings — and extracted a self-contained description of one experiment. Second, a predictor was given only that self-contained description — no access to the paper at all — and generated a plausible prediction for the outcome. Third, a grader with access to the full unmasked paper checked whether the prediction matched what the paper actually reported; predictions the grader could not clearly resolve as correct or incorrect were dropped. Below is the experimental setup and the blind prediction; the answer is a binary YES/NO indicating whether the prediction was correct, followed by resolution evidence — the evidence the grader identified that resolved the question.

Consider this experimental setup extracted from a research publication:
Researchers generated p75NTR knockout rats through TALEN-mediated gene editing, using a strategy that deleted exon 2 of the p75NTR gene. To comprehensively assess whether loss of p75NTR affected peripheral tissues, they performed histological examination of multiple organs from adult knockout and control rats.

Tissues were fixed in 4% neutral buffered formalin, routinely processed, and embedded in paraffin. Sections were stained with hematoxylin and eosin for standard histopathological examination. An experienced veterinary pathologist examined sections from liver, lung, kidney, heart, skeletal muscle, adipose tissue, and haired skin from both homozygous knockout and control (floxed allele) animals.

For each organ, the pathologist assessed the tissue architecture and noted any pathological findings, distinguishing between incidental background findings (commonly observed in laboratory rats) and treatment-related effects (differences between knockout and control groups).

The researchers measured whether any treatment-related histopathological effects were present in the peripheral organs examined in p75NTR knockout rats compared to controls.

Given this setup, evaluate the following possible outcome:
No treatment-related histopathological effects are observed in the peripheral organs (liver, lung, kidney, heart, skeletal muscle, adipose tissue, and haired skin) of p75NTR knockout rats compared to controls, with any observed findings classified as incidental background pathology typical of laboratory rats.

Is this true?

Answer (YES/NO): YES